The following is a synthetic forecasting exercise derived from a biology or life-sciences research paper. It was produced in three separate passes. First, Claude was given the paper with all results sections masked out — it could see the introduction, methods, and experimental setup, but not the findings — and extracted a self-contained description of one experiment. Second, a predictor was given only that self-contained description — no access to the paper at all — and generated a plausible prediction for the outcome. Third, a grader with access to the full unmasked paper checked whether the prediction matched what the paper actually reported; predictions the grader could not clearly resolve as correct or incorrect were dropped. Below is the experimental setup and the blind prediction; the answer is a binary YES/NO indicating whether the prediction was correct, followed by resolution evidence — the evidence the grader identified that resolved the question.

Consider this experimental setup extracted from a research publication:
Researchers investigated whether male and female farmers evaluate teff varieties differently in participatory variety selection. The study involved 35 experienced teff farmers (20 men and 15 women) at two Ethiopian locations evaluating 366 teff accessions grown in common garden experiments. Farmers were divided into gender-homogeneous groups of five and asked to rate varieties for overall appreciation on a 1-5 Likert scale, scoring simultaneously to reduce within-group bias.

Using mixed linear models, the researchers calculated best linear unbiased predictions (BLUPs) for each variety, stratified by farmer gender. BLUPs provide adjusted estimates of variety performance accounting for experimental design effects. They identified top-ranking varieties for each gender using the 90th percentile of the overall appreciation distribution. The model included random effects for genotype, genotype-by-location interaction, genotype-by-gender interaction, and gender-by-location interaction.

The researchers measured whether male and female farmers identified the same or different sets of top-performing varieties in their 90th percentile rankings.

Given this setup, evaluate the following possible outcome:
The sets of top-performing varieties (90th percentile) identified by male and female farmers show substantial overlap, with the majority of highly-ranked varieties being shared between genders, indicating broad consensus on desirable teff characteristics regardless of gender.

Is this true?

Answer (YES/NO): YES